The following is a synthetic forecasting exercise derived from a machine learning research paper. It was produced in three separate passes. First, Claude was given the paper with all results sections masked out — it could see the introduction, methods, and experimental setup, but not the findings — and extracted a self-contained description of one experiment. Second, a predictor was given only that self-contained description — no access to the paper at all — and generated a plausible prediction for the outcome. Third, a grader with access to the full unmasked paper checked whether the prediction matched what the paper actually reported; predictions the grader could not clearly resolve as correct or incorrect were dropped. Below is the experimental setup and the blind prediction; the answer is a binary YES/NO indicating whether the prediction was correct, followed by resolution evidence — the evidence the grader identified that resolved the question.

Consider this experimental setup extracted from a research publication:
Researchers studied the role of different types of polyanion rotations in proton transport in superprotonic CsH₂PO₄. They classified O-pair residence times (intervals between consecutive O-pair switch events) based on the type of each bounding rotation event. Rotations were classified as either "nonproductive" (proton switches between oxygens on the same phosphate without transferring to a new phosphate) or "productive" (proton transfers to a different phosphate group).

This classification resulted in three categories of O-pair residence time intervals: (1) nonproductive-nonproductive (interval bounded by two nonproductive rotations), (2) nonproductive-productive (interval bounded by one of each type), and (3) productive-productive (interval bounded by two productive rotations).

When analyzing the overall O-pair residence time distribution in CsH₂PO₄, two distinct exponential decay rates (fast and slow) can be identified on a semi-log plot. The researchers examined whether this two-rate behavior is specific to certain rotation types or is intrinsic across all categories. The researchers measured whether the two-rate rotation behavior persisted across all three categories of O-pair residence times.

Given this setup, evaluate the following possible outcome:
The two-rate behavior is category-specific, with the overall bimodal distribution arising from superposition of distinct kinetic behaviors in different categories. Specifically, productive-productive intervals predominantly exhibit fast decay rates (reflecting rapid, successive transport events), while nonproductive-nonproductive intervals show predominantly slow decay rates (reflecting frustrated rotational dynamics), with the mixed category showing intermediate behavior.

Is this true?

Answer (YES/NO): NO